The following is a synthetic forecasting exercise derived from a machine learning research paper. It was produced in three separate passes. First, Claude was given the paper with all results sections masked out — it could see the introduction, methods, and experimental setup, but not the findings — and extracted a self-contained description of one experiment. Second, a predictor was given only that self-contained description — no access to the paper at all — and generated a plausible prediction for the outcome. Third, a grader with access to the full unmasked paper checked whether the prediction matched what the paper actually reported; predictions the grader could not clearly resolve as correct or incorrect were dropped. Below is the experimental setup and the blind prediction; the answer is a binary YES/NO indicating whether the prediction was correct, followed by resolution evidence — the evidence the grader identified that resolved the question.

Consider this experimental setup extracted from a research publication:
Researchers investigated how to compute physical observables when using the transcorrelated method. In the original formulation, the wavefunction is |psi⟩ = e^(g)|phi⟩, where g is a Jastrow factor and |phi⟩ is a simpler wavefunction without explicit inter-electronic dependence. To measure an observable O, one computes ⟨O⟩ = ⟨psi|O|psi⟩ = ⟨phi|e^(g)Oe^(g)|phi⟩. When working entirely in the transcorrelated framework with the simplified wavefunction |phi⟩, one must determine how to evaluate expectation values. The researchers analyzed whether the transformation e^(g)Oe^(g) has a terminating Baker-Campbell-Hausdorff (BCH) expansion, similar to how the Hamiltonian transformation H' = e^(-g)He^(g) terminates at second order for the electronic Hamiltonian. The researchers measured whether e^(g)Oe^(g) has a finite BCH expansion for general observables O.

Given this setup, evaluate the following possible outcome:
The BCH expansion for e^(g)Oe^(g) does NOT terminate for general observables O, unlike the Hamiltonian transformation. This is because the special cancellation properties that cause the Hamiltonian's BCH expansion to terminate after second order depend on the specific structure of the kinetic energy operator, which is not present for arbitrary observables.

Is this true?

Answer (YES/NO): YES